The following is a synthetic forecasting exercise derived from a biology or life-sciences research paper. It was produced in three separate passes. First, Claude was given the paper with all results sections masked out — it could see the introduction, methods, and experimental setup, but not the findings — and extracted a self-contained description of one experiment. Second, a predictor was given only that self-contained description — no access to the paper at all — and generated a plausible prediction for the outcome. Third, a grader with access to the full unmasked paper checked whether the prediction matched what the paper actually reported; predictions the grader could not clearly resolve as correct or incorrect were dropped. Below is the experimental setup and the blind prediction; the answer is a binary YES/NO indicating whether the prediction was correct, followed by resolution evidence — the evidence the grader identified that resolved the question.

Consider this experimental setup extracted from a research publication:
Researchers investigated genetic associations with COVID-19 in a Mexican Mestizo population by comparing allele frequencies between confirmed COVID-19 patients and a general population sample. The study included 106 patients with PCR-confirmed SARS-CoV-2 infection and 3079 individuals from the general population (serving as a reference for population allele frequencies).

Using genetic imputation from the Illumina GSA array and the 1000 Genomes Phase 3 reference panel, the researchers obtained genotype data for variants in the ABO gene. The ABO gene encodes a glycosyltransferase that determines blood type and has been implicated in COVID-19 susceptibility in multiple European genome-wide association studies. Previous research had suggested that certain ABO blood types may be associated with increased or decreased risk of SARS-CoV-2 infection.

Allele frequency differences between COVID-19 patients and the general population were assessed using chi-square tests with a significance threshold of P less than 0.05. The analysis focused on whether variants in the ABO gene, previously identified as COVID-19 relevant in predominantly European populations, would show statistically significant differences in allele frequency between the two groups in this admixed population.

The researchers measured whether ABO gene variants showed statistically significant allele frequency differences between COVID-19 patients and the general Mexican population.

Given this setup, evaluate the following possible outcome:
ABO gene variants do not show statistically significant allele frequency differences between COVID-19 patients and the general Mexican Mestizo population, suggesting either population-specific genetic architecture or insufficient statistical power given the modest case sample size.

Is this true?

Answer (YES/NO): NO